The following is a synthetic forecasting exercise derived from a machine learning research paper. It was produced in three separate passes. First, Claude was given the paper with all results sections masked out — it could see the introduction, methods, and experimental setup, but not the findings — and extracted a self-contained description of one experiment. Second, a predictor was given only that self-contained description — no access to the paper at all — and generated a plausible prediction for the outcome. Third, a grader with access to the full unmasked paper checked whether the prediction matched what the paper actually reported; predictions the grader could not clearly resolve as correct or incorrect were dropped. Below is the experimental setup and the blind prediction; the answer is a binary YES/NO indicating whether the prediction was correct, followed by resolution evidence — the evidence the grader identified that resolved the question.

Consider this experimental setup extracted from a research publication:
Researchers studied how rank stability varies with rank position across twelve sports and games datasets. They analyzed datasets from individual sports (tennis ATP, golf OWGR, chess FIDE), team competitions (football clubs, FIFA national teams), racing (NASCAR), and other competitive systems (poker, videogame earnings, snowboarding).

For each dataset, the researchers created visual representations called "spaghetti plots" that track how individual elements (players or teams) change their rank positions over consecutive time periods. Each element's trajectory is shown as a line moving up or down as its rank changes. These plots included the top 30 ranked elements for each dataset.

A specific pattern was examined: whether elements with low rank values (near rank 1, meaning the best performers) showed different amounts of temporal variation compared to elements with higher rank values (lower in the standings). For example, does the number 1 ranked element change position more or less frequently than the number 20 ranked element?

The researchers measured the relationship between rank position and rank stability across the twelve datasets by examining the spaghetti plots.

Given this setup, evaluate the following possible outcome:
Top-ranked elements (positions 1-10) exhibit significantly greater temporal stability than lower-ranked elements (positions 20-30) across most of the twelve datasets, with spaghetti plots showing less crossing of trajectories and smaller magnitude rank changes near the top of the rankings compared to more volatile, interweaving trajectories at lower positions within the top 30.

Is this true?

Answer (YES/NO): YES